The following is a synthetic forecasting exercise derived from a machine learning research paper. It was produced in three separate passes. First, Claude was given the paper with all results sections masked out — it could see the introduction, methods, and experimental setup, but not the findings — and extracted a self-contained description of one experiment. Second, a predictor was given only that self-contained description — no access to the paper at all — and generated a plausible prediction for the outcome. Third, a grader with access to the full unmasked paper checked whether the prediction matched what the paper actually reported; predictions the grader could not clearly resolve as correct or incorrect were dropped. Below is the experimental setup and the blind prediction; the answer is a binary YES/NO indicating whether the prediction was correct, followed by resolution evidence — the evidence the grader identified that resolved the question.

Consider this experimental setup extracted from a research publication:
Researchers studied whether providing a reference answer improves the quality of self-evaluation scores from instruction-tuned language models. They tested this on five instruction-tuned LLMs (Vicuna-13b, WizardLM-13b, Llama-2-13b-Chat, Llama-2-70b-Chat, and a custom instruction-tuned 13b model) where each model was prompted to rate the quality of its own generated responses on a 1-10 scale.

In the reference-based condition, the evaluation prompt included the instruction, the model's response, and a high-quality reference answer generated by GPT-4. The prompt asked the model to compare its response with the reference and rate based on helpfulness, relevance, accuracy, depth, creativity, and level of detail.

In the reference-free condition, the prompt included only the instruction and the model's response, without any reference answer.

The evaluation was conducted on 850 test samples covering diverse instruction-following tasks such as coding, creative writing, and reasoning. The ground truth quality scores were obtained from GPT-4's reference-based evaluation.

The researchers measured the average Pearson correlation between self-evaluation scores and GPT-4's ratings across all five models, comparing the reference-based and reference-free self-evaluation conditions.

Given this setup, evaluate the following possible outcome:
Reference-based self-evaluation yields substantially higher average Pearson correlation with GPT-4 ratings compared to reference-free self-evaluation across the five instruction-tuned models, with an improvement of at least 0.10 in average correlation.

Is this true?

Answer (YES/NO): YES